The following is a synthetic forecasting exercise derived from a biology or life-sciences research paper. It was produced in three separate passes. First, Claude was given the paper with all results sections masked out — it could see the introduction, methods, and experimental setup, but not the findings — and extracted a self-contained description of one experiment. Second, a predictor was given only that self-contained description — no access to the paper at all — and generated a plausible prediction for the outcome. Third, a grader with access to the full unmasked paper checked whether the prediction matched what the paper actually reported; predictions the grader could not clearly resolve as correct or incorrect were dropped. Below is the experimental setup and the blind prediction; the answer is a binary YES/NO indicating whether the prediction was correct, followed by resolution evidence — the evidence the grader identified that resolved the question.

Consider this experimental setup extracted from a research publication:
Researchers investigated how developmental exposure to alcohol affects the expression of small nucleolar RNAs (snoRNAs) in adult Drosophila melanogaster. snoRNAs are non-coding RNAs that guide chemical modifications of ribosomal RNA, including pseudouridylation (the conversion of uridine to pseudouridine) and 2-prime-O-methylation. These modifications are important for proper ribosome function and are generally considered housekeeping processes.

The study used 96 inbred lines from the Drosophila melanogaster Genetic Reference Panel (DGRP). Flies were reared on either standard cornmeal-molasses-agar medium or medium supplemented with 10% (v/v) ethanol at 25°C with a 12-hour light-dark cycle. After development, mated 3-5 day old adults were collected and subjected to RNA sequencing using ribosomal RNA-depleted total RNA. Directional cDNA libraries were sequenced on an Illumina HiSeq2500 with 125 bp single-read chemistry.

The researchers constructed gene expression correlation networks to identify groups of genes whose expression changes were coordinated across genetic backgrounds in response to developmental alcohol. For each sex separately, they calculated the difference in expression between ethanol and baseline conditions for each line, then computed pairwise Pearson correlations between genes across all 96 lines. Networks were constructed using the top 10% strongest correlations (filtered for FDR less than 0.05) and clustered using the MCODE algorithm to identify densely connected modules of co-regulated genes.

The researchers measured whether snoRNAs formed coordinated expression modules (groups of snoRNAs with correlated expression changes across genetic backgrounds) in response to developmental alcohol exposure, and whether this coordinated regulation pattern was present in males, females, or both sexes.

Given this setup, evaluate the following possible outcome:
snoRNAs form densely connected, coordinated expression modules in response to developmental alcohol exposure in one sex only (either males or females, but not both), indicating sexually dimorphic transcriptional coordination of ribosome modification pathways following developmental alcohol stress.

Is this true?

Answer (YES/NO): YES